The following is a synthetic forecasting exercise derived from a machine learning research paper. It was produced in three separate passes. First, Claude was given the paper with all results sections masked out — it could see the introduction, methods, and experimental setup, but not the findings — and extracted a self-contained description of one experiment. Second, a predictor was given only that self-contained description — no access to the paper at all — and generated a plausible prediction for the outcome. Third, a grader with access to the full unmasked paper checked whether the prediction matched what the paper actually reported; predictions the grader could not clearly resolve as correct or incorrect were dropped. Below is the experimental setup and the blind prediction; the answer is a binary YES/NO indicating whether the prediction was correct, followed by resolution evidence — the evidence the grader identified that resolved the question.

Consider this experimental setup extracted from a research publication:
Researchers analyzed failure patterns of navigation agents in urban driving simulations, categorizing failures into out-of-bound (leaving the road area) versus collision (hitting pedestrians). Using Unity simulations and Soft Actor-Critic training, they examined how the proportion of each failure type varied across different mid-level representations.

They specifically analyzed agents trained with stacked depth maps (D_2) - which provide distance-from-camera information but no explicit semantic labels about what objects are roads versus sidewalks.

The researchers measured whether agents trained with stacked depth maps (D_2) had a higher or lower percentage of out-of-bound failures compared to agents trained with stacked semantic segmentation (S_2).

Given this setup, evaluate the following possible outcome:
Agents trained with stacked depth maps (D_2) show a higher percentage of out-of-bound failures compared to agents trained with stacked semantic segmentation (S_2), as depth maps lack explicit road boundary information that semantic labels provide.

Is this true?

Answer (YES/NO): YES